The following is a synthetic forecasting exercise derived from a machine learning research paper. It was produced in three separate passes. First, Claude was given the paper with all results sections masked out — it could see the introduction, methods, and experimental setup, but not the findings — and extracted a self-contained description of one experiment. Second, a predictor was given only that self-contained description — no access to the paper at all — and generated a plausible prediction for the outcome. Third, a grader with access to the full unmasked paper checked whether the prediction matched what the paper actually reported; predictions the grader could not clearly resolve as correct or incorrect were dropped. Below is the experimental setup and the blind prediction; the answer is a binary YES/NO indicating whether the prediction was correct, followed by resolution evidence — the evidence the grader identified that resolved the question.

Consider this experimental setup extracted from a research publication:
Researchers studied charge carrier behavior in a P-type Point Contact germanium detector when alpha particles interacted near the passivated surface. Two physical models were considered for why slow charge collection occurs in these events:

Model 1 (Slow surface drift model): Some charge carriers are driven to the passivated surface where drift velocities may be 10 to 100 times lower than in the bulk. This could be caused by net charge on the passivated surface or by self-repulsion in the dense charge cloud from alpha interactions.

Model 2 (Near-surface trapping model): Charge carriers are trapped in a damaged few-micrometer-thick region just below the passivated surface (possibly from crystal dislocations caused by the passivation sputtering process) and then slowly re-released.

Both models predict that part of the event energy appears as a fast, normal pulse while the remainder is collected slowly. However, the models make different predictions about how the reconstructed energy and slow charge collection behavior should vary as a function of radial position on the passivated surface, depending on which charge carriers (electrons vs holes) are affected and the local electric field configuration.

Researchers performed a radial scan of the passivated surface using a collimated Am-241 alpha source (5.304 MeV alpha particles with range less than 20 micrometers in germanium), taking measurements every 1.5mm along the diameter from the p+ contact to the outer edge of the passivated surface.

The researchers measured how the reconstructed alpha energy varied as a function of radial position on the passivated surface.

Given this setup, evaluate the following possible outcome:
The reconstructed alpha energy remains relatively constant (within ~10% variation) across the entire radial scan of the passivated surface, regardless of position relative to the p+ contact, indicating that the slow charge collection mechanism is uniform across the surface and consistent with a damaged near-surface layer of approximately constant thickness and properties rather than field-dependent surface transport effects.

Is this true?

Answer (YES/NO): NO